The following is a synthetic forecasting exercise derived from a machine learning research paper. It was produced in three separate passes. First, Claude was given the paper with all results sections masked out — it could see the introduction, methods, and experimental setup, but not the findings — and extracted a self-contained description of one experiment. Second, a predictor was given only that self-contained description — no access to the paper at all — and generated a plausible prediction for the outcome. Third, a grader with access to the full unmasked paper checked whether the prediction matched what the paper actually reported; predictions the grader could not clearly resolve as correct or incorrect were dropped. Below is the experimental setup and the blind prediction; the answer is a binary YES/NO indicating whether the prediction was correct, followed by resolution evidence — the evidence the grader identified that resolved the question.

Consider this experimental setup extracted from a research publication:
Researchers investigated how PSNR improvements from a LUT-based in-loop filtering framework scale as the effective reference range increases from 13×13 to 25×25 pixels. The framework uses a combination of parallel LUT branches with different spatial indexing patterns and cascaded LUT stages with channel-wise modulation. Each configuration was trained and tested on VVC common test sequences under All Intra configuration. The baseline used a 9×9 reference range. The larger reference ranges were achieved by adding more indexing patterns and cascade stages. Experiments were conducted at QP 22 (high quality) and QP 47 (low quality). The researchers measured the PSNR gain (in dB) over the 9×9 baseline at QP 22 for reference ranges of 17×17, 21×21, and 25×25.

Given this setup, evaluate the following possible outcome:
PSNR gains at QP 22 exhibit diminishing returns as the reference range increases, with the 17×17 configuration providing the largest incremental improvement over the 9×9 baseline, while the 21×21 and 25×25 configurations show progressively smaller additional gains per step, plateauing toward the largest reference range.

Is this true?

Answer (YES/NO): NO